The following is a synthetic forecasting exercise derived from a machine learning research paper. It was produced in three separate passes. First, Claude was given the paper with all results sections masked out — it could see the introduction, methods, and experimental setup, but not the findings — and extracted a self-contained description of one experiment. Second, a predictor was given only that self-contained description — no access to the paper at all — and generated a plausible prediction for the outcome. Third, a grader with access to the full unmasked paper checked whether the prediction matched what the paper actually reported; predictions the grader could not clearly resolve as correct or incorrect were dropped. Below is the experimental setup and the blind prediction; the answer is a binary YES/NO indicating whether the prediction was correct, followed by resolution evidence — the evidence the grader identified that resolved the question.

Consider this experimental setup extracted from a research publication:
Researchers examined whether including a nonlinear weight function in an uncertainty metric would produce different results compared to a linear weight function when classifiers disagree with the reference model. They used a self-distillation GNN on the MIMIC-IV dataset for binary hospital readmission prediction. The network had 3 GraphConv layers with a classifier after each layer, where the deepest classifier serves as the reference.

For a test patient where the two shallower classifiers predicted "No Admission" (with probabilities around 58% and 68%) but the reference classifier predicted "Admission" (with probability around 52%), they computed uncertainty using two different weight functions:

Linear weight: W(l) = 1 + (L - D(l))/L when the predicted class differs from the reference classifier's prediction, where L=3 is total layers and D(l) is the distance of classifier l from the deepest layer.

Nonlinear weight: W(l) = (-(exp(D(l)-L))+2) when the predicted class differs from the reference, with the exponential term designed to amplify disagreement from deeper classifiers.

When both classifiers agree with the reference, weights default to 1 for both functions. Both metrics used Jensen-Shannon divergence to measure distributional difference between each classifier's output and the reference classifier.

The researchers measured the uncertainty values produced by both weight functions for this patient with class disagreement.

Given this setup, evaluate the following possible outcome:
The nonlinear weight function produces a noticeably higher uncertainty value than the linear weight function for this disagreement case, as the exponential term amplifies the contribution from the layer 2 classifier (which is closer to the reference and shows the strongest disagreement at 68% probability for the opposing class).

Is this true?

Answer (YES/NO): YES